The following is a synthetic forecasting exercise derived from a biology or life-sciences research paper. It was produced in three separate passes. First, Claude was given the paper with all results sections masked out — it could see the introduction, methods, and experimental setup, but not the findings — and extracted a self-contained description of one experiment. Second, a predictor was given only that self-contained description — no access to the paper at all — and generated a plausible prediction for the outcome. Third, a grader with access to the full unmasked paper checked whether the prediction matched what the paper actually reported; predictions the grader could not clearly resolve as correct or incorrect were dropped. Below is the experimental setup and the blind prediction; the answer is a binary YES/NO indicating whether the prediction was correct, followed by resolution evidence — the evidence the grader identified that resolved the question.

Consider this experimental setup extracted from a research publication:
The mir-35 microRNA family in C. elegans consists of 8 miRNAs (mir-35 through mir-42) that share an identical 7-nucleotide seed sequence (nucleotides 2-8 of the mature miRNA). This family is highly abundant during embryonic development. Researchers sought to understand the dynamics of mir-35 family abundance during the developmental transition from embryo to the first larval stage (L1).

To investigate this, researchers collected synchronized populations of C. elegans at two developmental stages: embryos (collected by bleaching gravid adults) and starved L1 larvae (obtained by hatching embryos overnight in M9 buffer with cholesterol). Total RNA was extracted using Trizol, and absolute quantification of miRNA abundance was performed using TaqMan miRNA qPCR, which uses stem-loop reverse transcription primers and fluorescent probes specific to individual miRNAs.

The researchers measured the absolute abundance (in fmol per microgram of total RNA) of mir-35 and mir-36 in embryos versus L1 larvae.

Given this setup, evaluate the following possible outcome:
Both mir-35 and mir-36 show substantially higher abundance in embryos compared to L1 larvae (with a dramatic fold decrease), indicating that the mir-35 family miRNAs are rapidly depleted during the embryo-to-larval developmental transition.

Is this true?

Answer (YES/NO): YES